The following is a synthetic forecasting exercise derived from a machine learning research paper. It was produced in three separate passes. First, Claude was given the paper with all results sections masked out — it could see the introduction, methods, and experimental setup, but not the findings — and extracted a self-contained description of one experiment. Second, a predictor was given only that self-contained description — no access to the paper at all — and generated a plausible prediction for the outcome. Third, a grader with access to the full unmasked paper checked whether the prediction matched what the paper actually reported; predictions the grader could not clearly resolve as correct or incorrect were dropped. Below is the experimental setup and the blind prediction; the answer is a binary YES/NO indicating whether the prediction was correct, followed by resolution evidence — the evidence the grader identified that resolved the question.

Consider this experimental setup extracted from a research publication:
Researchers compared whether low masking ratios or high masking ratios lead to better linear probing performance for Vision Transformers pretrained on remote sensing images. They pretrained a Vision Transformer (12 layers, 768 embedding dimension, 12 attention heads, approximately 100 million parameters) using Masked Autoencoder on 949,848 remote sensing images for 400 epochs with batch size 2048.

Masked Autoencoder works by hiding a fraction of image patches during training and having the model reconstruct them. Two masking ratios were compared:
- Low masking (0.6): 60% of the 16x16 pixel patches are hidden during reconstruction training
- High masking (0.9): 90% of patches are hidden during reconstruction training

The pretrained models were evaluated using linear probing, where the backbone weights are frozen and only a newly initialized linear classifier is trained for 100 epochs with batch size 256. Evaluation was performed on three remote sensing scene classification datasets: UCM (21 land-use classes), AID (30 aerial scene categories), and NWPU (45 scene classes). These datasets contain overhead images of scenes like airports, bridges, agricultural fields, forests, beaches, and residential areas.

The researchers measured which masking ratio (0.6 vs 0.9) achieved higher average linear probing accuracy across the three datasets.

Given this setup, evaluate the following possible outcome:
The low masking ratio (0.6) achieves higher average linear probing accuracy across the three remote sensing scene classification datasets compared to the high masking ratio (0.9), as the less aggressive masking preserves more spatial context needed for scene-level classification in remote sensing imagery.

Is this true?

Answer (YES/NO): NO